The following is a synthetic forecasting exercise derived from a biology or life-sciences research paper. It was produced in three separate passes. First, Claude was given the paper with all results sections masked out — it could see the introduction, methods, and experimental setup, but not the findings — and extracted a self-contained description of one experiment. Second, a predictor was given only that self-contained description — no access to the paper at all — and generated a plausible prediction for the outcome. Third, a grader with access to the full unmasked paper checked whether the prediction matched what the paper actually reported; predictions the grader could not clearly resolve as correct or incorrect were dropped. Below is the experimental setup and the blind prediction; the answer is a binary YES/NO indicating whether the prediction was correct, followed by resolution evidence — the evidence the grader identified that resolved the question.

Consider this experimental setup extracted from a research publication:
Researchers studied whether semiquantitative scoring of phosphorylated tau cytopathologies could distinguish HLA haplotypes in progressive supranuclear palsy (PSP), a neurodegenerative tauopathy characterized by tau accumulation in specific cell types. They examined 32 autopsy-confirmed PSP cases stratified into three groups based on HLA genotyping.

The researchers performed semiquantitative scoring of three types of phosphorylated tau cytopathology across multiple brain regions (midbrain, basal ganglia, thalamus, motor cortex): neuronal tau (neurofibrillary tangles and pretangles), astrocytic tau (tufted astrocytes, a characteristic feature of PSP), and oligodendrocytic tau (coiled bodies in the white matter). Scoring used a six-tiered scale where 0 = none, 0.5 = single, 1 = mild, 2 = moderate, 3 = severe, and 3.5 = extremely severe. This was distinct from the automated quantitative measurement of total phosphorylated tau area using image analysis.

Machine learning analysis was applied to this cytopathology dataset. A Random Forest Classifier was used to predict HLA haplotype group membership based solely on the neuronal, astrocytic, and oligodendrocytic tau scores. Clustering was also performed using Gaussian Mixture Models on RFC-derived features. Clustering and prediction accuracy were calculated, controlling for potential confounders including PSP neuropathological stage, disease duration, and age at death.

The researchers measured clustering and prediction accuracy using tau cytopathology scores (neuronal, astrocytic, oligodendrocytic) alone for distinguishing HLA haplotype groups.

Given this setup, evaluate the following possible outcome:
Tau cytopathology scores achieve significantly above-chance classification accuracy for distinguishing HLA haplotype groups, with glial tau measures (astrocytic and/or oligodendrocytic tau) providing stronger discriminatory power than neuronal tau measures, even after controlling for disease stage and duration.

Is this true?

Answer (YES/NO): NO